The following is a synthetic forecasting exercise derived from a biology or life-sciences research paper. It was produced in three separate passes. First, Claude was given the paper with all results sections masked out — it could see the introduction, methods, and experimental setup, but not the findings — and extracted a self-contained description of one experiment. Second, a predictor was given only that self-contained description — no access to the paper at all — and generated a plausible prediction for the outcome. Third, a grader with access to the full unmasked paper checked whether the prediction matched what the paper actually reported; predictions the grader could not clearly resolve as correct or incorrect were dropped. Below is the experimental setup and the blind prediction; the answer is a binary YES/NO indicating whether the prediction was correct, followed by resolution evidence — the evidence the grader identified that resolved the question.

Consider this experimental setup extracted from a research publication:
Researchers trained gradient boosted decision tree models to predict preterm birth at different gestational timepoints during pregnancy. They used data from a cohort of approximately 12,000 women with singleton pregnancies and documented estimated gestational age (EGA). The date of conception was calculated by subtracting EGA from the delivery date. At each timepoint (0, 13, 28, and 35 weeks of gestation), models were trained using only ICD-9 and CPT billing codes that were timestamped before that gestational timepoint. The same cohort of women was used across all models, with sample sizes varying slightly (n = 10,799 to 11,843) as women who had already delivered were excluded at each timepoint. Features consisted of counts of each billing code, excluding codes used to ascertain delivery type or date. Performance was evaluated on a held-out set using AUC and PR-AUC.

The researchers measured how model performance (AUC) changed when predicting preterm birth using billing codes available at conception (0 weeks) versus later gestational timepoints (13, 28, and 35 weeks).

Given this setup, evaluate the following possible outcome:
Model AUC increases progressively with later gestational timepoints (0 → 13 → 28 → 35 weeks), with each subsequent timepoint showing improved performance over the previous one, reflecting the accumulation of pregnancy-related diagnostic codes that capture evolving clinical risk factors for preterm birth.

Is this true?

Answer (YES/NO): NO